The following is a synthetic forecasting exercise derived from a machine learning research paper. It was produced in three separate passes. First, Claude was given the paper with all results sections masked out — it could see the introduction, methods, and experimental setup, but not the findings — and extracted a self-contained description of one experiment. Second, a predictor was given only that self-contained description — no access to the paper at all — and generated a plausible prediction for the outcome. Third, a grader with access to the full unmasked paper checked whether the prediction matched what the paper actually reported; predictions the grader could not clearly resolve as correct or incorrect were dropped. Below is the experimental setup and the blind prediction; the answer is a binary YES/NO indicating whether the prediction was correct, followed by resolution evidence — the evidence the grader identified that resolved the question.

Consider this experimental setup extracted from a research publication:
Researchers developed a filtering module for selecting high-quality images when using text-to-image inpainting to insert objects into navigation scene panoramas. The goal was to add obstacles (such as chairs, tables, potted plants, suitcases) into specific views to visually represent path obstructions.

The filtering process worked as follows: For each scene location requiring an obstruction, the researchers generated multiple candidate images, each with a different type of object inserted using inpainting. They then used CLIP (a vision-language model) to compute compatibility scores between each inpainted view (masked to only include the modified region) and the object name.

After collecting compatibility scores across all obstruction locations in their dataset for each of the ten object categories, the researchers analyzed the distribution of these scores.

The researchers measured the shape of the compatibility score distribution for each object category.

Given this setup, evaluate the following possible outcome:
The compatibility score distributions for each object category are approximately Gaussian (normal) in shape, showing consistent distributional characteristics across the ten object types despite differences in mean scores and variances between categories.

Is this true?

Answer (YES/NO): NO